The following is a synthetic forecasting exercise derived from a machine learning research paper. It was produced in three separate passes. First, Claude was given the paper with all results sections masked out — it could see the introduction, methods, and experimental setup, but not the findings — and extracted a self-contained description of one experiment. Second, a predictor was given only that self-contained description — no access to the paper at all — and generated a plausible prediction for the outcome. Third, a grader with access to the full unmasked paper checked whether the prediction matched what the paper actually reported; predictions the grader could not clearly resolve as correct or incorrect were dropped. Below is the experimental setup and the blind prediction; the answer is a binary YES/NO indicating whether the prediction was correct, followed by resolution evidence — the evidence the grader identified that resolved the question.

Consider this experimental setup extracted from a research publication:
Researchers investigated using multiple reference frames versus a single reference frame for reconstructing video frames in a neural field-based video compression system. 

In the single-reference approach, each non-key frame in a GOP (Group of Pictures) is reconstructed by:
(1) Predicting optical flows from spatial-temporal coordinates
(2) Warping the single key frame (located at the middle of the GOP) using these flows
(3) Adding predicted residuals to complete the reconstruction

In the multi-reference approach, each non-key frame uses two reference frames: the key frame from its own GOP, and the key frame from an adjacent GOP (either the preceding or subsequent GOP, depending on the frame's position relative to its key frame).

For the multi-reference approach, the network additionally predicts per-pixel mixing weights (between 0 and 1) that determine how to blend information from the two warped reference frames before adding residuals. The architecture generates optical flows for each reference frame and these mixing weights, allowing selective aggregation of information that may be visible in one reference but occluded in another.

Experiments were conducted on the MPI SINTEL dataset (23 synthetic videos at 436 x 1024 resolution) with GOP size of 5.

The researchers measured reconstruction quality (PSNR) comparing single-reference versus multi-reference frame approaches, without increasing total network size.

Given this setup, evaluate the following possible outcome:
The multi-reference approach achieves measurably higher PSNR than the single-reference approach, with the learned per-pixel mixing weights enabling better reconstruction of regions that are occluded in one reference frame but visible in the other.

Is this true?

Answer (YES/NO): YES